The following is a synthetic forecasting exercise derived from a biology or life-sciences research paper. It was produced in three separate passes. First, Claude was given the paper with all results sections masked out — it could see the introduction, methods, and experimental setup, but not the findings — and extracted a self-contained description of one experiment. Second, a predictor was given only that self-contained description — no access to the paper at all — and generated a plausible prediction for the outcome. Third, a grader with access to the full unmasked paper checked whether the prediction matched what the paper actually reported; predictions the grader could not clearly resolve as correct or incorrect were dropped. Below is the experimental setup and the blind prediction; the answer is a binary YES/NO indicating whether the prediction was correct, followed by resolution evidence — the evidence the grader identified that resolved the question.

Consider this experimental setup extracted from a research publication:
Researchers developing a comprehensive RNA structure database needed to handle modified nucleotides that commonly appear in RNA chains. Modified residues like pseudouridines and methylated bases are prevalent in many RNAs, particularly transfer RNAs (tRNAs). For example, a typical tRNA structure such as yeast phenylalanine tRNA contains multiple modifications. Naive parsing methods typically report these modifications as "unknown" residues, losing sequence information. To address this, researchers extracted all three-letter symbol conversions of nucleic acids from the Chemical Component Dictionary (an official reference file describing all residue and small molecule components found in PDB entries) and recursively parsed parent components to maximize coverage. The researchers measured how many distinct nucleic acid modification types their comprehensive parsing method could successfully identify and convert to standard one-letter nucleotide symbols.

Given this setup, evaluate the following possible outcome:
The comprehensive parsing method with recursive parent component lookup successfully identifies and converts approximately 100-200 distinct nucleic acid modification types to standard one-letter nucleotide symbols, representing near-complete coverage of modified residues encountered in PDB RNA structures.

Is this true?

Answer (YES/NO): NO